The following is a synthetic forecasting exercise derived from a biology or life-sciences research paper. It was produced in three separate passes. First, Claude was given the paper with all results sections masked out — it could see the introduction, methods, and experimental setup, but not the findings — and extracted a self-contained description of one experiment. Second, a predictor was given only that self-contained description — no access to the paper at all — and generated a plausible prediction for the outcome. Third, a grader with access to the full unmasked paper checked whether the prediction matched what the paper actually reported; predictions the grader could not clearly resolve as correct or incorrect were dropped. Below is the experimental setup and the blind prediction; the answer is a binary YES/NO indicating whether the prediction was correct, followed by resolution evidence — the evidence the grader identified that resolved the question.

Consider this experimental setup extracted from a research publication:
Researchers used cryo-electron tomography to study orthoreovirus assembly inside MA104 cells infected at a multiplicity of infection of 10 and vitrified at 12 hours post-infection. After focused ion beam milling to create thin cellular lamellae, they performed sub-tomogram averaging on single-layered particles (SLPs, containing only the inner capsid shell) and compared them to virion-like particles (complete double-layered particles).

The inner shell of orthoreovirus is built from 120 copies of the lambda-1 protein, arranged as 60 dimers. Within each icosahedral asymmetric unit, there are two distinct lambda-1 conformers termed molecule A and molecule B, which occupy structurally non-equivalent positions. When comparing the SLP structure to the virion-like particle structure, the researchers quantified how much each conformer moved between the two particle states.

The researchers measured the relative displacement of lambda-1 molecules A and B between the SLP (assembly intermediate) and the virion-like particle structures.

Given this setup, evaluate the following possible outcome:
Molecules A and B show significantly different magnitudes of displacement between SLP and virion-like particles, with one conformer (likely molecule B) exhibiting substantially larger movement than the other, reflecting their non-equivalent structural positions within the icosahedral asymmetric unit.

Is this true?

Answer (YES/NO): NO